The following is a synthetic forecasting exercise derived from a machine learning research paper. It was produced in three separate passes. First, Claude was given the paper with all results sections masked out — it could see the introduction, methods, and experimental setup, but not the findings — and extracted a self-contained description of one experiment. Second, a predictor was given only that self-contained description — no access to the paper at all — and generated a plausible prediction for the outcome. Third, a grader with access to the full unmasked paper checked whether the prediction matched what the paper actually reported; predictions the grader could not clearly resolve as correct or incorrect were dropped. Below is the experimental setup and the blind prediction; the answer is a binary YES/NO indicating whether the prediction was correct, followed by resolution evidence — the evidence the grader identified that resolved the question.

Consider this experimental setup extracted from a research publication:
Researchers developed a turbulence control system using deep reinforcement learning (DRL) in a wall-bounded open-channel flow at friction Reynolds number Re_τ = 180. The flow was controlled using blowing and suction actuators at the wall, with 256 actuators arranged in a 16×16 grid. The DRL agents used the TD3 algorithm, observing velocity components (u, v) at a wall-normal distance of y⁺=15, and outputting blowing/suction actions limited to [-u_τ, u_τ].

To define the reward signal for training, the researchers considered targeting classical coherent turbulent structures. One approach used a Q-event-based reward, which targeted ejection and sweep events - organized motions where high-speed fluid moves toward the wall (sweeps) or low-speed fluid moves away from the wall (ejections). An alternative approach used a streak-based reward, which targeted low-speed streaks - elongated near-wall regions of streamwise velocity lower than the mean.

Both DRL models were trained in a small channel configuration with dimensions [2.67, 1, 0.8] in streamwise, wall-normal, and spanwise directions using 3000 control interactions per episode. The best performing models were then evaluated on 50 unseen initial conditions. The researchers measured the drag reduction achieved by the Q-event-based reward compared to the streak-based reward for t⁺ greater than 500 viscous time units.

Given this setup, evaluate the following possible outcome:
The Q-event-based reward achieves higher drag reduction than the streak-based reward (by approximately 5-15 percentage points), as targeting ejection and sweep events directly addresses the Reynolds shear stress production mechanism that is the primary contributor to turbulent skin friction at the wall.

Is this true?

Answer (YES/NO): NO